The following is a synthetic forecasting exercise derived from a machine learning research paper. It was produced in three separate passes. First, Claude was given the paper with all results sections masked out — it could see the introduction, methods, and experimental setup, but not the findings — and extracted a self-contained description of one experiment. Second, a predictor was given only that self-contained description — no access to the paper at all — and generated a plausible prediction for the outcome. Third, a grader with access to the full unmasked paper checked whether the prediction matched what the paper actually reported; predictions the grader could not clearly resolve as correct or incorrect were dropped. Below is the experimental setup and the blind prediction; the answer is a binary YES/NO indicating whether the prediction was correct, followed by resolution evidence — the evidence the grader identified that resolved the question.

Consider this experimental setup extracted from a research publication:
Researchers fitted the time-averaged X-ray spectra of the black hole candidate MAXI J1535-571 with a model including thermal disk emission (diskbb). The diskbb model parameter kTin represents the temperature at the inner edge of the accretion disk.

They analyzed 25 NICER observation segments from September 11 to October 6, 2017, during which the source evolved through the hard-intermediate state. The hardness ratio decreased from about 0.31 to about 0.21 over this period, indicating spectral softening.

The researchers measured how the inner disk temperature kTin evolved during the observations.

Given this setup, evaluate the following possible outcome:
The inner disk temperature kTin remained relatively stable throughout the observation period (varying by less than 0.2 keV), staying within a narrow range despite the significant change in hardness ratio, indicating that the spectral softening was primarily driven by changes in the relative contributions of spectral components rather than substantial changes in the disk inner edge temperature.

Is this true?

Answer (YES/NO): NO